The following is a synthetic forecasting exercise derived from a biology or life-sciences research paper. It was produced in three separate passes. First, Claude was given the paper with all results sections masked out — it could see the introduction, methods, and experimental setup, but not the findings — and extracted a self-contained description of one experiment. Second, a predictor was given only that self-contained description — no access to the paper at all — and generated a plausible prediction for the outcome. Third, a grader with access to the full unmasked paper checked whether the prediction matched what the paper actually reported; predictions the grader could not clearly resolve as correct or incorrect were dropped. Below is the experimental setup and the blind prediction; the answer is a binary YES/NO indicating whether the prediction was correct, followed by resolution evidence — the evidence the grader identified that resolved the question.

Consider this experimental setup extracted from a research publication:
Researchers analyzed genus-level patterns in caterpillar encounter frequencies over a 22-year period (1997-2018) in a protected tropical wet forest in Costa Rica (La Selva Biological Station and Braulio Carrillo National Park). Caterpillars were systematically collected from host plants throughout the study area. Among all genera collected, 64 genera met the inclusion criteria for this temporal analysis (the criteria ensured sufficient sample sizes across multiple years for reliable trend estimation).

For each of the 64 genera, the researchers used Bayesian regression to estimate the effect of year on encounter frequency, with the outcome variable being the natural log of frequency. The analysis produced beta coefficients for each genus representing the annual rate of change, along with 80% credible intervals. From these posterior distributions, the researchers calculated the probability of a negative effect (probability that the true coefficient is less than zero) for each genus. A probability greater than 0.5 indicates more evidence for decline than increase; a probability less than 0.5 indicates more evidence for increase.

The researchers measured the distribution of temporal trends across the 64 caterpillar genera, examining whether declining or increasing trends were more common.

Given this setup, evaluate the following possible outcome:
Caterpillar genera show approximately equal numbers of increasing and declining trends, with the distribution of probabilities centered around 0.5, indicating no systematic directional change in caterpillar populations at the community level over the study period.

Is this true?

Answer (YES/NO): NO